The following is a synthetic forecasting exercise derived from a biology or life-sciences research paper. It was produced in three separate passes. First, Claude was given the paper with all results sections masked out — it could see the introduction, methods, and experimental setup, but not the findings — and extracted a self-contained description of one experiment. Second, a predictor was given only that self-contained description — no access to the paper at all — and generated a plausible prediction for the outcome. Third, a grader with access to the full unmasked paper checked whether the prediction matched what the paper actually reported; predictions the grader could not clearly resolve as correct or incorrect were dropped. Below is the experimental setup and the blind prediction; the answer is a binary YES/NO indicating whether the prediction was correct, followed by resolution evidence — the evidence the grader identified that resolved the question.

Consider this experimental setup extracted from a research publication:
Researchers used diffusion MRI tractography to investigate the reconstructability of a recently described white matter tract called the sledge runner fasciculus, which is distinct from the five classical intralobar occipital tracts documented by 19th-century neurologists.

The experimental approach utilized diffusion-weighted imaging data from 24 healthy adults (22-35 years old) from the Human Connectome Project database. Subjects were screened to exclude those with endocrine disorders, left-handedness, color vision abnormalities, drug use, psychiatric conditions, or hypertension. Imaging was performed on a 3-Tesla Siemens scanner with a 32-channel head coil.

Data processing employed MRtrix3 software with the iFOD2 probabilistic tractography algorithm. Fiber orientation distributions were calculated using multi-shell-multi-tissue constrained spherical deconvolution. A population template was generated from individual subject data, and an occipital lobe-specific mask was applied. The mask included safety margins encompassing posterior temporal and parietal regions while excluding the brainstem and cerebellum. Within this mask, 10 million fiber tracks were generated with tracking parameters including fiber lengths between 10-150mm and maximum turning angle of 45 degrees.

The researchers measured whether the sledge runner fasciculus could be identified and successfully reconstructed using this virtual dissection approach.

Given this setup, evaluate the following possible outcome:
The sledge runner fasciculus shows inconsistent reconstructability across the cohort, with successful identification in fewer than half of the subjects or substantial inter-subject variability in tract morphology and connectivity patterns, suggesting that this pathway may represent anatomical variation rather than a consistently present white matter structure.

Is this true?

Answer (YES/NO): NO